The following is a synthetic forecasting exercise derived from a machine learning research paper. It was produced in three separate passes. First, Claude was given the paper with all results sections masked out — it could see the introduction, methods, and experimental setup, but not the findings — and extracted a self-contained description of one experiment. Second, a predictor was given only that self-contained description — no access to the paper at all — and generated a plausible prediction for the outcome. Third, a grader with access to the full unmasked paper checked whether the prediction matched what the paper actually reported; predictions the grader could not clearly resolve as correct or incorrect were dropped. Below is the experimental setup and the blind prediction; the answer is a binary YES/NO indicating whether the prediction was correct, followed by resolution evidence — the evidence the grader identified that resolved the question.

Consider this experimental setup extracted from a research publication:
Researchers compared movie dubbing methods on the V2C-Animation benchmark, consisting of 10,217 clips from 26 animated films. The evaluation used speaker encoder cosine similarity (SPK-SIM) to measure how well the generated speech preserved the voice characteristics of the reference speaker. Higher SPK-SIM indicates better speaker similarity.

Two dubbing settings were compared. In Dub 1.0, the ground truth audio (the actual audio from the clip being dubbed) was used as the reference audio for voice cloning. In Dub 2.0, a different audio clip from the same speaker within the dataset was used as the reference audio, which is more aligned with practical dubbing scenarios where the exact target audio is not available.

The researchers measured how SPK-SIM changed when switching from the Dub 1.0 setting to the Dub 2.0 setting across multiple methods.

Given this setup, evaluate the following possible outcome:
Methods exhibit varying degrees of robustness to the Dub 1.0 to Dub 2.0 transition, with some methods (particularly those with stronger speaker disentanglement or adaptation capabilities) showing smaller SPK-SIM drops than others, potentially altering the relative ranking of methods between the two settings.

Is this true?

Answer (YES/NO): NO